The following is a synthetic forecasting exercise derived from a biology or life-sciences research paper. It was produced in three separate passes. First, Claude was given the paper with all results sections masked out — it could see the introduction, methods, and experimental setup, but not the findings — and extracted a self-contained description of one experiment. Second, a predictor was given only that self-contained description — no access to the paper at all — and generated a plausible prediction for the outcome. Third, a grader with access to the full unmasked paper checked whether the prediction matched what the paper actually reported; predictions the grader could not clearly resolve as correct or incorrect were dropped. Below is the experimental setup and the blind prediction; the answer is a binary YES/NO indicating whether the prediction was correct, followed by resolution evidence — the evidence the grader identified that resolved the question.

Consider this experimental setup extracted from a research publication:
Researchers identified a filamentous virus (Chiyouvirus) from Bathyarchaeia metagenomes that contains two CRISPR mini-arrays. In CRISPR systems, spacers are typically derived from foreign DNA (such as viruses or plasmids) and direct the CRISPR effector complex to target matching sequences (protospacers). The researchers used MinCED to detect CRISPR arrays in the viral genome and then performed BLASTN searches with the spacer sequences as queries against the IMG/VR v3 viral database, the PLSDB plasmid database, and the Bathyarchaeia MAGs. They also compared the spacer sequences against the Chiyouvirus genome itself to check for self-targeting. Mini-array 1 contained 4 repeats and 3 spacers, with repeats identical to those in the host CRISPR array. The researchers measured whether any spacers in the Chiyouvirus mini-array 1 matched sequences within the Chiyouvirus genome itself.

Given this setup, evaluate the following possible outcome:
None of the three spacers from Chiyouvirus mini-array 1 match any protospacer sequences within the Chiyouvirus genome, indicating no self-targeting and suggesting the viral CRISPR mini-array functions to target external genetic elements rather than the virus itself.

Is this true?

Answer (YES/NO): NO